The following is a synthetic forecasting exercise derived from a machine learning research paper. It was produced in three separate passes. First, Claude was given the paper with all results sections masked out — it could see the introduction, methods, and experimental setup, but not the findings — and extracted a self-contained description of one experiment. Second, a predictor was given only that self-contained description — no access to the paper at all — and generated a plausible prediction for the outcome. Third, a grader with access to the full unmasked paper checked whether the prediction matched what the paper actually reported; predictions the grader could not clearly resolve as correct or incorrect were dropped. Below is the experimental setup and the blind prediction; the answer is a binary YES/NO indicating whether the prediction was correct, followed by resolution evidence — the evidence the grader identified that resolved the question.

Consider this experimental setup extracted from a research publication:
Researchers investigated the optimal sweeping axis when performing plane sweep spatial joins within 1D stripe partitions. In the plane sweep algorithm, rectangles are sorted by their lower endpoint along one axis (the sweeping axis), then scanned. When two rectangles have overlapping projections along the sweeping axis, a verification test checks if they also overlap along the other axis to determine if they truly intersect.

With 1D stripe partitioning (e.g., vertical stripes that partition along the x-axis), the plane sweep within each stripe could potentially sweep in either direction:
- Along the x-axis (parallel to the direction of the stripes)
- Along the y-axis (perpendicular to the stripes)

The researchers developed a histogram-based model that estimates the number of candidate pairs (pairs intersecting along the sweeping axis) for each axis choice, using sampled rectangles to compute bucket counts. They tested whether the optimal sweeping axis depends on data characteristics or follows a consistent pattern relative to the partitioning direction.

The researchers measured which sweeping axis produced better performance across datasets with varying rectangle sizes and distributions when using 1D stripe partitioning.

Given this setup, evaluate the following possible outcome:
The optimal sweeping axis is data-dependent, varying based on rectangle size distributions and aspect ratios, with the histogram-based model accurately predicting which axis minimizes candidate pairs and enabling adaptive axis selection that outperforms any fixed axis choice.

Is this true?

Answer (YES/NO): NO